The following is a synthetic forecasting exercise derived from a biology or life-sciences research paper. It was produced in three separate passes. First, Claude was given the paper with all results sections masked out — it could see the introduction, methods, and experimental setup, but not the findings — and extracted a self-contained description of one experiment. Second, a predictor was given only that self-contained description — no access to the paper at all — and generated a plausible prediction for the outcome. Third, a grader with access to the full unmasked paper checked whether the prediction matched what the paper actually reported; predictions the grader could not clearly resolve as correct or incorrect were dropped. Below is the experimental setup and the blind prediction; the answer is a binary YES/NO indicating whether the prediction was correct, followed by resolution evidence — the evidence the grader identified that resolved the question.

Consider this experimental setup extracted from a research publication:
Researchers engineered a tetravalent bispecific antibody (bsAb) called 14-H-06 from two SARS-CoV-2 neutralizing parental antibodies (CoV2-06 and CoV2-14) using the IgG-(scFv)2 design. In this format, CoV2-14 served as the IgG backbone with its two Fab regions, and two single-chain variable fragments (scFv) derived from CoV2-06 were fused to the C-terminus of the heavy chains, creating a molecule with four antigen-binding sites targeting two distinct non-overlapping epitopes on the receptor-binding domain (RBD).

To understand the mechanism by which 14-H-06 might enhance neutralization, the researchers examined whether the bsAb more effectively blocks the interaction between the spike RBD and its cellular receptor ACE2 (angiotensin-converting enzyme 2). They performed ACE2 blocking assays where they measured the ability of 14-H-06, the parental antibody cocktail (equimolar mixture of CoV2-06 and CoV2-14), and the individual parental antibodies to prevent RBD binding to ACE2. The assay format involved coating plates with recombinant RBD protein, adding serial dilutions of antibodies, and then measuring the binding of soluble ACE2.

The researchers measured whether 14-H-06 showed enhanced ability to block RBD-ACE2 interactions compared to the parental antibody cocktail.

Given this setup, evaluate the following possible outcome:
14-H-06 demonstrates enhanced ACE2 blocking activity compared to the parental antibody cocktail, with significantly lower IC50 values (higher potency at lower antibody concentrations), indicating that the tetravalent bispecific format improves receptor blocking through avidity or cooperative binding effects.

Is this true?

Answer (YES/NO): NO